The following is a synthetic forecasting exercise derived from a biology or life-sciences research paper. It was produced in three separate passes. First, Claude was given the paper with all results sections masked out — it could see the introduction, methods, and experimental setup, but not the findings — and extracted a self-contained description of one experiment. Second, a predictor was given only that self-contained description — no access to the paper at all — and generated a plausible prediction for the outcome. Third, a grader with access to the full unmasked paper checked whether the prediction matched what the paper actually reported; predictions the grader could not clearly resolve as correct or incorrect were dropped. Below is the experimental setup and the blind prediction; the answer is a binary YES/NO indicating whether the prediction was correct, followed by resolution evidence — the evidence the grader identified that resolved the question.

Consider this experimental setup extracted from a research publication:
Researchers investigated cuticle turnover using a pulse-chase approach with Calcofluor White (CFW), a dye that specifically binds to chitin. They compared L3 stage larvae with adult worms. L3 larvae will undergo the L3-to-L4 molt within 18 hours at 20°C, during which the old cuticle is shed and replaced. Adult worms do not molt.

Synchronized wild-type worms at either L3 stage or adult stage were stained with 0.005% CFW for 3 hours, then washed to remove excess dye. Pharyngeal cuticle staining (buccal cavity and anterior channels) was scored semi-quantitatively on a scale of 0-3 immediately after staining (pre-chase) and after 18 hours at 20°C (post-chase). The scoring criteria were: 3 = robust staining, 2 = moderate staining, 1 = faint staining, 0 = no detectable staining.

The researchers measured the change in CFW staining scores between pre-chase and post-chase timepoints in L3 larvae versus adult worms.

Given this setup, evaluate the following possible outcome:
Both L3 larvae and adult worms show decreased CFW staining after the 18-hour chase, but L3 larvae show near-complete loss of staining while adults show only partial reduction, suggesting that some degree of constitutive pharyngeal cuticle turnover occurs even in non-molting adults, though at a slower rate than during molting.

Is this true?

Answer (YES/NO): NO